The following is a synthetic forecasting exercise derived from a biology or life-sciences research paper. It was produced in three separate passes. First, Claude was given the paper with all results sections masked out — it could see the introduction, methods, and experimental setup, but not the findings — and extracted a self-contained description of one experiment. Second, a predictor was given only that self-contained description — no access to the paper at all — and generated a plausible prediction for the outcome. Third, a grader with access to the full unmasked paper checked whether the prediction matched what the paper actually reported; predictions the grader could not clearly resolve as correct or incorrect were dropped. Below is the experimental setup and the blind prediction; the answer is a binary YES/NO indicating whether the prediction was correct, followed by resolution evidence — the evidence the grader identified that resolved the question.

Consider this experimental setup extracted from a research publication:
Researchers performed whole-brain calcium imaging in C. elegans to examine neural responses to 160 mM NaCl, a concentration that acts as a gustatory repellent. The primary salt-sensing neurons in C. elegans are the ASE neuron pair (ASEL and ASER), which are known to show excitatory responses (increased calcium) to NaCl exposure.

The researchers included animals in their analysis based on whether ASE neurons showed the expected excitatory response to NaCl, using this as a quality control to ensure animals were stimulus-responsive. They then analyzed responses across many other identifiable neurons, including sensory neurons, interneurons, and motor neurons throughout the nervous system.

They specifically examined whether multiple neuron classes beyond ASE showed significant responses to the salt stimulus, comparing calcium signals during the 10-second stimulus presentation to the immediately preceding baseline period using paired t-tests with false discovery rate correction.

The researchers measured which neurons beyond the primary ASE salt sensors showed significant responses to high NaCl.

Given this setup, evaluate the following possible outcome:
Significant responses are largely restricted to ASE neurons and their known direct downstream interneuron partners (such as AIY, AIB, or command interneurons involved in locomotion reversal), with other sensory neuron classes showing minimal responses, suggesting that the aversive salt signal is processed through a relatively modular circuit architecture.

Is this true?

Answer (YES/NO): NO